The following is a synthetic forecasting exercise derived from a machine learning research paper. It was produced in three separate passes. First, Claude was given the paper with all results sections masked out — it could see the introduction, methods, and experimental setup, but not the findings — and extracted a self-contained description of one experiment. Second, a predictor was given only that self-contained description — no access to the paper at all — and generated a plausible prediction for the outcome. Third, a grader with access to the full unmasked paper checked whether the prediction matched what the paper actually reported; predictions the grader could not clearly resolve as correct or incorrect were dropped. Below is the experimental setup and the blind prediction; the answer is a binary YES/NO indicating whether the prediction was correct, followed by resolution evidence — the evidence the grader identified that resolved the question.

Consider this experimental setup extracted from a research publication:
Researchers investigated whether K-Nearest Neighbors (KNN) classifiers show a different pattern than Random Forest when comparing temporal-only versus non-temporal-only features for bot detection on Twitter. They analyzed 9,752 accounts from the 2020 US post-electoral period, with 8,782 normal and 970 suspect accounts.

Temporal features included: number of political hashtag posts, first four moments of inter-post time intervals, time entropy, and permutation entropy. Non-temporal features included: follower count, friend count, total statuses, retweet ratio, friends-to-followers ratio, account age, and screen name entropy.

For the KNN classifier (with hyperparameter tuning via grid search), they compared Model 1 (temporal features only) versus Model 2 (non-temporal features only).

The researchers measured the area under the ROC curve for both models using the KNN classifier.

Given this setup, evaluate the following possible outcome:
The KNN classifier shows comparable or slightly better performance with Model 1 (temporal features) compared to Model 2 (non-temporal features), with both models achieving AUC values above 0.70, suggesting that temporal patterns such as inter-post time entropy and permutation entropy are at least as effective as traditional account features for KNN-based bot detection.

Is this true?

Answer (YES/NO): NO